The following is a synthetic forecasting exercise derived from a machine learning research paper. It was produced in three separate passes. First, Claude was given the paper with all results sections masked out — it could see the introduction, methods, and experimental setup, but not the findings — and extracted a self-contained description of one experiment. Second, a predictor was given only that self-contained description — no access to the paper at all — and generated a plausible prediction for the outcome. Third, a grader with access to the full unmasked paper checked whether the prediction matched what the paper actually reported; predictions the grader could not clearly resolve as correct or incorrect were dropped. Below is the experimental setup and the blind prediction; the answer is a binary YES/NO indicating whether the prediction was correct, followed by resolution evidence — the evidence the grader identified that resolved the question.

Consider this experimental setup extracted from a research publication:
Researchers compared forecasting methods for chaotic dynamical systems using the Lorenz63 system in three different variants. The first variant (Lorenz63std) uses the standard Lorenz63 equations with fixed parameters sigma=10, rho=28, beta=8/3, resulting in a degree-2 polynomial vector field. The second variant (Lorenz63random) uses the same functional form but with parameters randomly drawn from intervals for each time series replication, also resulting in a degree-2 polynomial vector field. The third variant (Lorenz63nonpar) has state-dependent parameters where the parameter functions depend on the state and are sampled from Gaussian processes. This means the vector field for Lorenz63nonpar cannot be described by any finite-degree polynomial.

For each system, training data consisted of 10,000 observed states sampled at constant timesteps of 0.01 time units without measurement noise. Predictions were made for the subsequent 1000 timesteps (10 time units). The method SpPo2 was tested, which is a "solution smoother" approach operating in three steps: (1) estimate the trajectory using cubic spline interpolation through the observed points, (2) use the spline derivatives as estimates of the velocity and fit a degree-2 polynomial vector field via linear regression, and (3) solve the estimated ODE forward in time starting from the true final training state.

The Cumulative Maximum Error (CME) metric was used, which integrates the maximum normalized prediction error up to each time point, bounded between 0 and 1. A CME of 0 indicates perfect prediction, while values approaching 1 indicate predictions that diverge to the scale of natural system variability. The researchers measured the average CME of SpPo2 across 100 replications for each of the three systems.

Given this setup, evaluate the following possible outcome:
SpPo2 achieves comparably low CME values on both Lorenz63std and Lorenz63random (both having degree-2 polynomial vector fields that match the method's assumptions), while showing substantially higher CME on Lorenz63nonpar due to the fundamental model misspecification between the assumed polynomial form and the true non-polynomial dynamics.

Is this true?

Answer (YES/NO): YES